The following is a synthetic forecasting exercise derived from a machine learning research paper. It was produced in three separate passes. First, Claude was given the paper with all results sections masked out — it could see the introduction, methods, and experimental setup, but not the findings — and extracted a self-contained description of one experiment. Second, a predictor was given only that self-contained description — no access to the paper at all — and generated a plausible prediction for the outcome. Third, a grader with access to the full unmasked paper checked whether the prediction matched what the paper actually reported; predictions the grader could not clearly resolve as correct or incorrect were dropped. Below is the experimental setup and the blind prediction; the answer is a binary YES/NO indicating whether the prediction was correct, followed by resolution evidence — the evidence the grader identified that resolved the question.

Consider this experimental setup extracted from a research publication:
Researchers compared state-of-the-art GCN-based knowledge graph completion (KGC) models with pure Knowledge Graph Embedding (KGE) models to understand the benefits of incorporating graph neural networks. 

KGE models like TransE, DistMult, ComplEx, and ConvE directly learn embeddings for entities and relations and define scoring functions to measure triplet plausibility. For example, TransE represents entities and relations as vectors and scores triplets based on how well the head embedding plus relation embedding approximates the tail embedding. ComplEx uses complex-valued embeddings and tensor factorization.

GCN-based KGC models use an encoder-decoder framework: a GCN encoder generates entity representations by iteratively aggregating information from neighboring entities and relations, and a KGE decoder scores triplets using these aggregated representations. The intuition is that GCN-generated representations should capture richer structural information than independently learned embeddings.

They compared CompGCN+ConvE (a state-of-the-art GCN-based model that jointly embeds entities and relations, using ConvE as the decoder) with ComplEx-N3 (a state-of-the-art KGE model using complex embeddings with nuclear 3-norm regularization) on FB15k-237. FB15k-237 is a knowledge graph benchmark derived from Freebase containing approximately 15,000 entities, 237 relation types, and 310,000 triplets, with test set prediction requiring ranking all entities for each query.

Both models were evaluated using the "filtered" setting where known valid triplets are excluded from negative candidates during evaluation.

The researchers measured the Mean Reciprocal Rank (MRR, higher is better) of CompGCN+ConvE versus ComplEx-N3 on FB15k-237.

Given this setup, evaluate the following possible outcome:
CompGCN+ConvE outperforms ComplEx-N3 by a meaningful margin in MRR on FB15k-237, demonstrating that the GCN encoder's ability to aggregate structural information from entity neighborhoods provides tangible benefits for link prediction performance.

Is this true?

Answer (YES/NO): NO